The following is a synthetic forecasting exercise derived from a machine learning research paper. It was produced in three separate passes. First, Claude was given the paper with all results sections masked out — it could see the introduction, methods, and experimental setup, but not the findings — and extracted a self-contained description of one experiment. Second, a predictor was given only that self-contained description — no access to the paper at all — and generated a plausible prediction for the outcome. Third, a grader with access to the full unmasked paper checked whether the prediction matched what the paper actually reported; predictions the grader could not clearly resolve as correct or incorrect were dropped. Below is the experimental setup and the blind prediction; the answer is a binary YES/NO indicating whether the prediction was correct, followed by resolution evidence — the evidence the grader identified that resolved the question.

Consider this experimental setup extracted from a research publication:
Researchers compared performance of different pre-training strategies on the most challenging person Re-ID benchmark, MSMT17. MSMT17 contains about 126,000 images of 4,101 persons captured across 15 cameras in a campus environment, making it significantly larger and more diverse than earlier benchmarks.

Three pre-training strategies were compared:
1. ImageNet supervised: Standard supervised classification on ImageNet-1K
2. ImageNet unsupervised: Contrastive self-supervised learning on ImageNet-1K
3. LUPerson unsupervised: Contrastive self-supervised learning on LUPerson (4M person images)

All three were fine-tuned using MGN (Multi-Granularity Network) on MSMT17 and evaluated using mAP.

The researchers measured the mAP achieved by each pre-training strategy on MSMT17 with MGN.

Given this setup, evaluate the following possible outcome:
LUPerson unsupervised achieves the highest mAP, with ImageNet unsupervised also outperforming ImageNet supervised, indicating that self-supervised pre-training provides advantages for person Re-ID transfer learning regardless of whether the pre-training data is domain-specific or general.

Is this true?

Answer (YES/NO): NO